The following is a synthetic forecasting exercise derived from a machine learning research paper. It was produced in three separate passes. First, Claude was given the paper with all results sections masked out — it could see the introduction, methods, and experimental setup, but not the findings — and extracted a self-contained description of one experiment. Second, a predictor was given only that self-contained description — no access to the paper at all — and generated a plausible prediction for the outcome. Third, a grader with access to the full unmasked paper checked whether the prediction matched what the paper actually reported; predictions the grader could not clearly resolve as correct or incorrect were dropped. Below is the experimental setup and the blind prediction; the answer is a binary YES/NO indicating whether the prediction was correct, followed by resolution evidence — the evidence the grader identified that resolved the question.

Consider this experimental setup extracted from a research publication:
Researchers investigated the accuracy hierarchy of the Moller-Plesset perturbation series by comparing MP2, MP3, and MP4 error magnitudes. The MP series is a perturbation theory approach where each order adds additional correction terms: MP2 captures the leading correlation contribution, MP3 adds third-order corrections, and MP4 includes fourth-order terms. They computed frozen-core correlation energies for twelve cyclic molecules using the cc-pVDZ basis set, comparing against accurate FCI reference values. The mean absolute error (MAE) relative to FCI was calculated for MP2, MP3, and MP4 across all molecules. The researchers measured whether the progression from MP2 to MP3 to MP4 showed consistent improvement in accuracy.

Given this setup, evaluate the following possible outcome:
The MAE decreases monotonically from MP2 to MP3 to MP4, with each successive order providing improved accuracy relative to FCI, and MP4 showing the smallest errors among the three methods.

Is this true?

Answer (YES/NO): YES